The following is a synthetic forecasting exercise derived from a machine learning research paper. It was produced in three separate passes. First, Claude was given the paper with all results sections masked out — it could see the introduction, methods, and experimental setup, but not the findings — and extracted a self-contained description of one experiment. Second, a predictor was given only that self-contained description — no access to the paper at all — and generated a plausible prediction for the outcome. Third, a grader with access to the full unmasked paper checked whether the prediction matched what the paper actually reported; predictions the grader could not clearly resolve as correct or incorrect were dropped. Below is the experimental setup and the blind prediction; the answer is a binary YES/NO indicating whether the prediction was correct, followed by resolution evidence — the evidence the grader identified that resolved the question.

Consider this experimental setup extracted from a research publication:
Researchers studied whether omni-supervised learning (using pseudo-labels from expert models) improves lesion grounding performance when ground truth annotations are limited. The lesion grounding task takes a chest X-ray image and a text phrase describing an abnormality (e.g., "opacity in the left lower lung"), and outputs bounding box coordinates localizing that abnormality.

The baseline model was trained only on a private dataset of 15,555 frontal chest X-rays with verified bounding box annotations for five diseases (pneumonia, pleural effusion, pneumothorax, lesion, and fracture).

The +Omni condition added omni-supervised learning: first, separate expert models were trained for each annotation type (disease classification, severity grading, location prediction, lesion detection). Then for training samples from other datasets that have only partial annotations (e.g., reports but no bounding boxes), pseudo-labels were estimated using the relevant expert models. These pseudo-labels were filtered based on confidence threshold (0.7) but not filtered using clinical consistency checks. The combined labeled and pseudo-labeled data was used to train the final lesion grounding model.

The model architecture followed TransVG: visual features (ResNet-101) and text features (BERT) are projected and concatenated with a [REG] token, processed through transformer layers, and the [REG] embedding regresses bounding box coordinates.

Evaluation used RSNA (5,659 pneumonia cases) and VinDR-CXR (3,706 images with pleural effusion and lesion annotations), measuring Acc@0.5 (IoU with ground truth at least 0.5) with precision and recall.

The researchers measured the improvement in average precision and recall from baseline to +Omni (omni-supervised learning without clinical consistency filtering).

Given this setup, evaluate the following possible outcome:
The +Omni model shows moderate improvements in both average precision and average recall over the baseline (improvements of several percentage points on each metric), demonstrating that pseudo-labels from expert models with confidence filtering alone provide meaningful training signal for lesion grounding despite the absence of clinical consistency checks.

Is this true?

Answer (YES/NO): NO